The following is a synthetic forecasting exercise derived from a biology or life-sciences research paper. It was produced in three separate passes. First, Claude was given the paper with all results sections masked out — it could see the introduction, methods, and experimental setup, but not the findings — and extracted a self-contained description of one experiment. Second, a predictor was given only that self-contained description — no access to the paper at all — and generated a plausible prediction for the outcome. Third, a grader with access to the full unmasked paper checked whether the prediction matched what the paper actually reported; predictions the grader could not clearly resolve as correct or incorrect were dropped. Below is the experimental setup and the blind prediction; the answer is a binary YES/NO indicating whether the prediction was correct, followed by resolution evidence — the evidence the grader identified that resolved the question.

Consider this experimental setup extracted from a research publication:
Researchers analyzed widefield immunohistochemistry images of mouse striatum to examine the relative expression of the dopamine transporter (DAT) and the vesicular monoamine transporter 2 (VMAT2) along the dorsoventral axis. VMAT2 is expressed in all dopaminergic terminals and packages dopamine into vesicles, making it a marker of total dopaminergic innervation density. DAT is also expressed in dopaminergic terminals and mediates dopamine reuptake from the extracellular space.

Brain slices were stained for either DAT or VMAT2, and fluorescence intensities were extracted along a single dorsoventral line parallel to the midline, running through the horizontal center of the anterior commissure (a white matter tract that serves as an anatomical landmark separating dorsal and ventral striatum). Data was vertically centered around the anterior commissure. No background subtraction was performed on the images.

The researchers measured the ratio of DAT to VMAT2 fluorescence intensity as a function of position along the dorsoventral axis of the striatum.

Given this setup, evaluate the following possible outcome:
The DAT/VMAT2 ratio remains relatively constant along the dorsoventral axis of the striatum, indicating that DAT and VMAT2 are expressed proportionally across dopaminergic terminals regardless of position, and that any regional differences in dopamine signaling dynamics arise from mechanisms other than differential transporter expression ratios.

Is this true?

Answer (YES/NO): NO